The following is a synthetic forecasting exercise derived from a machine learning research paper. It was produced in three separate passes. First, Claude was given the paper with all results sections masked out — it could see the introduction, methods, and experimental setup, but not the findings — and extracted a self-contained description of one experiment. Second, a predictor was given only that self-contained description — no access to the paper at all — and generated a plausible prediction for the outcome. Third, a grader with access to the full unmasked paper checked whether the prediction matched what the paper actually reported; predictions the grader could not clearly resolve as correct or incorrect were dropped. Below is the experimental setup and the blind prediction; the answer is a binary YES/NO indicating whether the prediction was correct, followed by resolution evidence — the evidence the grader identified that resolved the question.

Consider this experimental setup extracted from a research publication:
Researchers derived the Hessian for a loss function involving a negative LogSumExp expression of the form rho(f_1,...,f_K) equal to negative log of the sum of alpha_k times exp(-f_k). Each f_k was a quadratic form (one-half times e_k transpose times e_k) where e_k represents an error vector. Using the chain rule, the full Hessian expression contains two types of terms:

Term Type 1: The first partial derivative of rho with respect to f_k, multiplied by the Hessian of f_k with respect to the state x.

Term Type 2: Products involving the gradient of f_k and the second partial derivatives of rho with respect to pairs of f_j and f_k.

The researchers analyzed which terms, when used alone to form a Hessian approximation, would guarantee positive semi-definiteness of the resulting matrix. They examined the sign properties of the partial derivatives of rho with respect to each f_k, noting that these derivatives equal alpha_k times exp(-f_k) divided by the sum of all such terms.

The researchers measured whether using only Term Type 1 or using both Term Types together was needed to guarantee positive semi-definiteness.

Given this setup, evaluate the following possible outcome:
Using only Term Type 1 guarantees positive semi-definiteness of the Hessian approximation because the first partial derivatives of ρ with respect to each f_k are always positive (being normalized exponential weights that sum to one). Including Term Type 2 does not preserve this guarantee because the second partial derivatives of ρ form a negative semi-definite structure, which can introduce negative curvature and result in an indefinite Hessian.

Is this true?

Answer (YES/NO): YES